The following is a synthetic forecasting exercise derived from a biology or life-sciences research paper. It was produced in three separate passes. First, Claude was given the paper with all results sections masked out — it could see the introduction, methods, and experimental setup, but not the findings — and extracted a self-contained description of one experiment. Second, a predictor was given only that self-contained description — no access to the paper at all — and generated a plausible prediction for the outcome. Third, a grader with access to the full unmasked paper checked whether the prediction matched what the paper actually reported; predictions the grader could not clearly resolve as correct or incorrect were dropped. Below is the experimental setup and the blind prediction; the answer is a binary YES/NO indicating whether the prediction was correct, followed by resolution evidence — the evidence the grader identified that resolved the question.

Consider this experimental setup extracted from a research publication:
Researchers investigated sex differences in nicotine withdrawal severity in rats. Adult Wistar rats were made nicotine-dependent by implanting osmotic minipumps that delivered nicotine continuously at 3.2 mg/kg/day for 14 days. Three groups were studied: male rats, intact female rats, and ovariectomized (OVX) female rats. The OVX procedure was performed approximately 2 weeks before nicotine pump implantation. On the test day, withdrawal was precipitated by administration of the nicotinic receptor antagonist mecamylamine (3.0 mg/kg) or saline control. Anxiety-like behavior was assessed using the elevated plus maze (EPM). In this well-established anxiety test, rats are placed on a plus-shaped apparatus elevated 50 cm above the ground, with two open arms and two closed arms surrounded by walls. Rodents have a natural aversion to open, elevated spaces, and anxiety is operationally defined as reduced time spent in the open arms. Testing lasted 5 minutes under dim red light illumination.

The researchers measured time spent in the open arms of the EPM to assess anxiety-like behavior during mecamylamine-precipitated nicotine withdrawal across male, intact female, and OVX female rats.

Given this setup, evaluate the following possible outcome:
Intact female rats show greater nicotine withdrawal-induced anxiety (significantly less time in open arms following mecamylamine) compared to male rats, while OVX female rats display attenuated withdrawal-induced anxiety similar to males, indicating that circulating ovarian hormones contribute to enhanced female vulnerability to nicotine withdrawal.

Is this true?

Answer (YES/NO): YES